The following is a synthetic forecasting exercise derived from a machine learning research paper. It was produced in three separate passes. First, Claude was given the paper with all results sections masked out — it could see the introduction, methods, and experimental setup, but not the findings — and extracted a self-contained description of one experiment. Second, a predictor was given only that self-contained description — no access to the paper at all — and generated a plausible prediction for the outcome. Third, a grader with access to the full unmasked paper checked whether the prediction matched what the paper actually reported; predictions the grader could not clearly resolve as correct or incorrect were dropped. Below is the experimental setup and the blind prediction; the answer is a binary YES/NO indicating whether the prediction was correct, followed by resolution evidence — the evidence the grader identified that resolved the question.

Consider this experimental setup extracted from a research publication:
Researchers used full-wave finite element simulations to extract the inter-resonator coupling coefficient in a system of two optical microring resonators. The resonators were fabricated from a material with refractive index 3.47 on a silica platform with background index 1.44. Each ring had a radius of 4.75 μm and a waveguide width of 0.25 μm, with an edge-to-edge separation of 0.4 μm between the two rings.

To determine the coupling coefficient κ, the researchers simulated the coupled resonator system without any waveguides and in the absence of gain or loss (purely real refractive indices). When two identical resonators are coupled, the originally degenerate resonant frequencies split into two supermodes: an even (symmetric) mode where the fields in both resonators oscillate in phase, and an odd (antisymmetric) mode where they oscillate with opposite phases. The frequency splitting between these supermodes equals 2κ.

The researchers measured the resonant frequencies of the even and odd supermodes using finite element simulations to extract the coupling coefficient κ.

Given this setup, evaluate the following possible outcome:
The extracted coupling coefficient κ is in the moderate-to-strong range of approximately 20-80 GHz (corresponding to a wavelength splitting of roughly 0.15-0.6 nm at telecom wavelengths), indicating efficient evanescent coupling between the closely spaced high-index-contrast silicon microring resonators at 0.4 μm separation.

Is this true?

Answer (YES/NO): NO